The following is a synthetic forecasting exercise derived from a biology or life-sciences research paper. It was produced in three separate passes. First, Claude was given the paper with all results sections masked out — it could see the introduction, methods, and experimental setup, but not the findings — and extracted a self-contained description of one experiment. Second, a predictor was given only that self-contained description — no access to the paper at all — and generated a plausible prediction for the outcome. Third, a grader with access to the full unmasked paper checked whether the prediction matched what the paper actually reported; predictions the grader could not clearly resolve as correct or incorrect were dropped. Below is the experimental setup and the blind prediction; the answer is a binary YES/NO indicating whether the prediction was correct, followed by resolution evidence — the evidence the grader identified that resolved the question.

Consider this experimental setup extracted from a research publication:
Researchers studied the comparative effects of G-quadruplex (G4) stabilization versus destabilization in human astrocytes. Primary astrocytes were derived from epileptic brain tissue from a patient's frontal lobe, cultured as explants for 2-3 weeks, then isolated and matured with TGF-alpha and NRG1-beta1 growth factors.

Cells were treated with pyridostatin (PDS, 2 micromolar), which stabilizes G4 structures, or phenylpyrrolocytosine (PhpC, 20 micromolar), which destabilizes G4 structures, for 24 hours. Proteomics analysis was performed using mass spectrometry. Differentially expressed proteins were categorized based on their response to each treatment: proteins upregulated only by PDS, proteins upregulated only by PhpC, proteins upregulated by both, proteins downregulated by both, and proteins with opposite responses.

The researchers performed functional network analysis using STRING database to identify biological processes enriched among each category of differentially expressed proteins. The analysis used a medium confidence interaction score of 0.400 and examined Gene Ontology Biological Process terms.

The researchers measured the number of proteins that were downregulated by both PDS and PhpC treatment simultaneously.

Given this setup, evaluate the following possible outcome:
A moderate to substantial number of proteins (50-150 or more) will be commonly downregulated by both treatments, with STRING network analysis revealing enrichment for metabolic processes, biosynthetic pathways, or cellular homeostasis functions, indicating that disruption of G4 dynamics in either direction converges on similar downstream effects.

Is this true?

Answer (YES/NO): NO